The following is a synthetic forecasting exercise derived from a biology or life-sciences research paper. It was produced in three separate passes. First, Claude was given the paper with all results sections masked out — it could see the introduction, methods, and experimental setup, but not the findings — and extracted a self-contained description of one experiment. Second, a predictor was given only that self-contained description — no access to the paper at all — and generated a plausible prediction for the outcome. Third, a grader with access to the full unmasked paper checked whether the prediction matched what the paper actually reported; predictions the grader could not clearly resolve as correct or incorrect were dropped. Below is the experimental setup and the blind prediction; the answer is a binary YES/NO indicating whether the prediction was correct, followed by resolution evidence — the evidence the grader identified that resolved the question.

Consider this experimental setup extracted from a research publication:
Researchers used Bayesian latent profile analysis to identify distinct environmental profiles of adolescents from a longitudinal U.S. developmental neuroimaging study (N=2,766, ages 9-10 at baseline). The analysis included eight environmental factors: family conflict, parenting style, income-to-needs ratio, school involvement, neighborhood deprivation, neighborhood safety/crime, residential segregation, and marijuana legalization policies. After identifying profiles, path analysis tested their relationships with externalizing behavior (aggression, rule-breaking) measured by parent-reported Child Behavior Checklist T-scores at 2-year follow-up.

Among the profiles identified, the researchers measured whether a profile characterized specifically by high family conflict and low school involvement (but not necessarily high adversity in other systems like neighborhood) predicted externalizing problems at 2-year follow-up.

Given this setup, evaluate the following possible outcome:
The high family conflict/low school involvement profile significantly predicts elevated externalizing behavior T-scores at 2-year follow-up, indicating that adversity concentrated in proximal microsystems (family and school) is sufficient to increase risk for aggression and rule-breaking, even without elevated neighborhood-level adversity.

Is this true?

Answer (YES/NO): YES